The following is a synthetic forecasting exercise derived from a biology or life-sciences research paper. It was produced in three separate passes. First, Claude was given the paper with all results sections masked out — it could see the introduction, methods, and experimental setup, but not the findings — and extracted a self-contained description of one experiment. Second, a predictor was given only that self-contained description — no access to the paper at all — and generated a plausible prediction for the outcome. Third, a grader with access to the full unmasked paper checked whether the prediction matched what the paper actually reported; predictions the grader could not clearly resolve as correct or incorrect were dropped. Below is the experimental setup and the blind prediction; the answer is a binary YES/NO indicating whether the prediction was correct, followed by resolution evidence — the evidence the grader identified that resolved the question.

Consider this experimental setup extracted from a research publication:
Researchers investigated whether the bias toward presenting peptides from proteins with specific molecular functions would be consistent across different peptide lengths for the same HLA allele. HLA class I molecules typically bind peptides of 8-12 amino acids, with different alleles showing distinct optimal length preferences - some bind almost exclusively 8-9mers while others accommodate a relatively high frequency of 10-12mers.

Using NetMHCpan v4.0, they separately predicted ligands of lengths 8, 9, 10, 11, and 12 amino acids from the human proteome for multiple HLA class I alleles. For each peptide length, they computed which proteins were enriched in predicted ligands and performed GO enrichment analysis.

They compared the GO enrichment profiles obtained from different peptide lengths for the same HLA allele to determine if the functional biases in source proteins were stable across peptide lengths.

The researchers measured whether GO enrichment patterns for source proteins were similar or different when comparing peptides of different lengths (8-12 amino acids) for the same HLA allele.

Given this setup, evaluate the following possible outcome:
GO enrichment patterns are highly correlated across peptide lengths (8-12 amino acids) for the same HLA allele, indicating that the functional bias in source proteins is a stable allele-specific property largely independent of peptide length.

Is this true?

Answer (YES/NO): NO